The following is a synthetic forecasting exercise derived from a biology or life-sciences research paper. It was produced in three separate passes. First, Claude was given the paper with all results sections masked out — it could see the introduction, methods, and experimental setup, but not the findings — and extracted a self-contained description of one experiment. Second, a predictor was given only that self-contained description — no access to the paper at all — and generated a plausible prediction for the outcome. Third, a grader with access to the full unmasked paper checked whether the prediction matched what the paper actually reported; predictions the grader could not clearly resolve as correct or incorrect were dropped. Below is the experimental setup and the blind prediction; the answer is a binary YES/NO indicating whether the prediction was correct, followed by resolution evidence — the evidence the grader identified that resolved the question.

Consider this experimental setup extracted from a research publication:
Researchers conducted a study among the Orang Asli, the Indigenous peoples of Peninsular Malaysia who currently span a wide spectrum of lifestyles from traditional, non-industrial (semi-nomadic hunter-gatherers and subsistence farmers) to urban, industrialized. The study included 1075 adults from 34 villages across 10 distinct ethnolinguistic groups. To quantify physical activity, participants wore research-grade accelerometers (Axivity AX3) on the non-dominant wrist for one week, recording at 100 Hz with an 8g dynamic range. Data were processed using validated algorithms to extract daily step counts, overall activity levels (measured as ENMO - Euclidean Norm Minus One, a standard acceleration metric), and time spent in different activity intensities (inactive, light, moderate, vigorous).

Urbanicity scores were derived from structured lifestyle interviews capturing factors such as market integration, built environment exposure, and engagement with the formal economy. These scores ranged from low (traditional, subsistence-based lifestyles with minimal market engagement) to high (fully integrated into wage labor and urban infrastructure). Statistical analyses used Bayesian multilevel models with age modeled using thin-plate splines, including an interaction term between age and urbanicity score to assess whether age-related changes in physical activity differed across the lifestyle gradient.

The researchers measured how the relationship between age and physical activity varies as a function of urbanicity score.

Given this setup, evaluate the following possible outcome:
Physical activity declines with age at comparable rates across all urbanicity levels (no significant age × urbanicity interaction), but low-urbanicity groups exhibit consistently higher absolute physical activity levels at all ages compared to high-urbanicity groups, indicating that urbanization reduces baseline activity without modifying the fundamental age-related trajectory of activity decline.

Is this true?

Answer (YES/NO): NO